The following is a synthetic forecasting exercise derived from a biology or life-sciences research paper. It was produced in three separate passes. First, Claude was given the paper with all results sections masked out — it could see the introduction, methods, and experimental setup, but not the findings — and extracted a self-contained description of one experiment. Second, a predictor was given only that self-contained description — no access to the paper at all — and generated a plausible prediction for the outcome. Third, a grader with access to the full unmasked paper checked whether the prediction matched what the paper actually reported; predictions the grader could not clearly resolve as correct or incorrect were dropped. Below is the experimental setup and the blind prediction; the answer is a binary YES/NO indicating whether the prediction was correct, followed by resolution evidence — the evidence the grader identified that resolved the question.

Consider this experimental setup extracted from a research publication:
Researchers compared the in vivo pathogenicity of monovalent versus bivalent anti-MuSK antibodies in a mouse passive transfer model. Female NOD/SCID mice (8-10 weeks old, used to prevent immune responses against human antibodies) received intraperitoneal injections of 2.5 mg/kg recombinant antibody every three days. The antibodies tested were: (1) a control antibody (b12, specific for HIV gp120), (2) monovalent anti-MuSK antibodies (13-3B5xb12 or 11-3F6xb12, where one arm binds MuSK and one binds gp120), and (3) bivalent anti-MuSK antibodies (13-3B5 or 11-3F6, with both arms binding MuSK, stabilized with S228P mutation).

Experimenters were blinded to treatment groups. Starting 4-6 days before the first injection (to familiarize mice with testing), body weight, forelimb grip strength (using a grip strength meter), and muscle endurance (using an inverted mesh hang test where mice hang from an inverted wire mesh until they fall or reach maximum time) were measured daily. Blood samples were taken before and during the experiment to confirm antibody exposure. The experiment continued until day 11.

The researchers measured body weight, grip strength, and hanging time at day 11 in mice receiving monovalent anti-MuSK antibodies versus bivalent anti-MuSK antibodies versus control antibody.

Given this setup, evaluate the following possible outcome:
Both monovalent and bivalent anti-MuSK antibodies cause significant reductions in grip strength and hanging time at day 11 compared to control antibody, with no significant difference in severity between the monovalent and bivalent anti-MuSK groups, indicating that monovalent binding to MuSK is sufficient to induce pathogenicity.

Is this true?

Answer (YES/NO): NO